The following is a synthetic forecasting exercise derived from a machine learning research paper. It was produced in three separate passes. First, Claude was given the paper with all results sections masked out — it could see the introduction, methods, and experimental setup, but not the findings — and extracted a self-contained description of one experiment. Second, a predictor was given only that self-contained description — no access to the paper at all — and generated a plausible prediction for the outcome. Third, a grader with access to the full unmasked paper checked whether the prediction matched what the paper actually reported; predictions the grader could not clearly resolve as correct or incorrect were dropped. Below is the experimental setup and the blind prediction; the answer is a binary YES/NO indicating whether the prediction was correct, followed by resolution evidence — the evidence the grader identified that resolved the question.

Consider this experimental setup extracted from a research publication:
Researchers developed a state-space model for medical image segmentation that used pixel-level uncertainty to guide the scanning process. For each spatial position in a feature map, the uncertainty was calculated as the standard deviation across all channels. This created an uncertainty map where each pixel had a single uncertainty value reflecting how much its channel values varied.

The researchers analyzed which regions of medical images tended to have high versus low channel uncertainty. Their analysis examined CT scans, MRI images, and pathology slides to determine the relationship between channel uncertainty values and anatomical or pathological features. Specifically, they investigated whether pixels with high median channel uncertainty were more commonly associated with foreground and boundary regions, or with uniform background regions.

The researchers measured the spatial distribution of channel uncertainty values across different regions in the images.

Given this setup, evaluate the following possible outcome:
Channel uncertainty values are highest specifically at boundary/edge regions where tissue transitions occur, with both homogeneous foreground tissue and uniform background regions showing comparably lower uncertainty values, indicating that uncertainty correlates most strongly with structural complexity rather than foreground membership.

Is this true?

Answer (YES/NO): NO